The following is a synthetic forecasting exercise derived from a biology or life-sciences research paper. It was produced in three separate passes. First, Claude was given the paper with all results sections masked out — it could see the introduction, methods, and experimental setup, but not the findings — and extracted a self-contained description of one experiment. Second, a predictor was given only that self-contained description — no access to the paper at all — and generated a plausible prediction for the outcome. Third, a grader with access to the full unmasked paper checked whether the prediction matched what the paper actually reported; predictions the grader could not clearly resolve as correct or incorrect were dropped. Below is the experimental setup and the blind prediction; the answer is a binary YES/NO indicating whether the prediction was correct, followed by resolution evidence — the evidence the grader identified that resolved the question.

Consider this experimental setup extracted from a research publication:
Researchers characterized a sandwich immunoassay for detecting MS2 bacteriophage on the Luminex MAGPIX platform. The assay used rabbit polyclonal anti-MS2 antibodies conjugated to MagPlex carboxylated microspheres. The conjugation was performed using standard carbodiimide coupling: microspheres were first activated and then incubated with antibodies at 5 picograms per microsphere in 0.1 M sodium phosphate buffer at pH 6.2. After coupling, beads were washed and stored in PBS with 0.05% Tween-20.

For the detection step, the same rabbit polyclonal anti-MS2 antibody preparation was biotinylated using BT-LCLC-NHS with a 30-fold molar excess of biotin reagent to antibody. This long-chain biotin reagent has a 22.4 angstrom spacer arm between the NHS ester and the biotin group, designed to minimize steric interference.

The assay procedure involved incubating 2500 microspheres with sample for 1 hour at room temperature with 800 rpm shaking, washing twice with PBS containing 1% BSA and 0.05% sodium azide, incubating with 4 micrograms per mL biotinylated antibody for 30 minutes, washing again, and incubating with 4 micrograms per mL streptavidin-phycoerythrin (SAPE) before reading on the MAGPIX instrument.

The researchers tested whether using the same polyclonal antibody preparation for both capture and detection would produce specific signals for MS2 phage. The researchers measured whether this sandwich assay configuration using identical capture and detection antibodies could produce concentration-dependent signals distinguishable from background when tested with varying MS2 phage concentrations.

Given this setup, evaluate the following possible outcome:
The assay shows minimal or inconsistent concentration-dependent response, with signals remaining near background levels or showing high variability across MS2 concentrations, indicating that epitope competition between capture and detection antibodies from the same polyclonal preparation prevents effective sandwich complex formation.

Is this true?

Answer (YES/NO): NO